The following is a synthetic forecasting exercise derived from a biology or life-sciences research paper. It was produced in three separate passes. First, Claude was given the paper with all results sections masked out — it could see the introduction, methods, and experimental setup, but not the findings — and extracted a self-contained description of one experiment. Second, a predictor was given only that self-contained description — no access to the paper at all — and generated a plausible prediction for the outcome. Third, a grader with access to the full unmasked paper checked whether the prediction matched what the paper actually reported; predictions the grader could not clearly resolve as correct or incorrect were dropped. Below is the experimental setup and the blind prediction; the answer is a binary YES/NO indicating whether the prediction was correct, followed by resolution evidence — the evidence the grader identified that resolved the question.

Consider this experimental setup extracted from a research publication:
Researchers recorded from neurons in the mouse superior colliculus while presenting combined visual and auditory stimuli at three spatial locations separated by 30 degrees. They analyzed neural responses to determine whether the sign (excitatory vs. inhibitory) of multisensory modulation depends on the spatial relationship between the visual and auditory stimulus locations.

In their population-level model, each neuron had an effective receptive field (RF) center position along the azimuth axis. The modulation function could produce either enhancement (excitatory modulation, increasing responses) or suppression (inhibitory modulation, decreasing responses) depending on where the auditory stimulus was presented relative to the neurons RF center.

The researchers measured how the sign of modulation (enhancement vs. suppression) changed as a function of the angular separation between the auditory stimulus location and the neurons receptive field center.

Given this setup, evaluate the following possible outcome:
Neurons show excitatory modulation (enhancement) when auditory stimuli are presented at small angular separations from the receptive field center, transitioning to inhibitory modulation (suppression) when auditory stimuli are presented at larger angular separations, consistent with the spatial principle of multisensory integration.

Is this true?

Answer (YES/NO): YES